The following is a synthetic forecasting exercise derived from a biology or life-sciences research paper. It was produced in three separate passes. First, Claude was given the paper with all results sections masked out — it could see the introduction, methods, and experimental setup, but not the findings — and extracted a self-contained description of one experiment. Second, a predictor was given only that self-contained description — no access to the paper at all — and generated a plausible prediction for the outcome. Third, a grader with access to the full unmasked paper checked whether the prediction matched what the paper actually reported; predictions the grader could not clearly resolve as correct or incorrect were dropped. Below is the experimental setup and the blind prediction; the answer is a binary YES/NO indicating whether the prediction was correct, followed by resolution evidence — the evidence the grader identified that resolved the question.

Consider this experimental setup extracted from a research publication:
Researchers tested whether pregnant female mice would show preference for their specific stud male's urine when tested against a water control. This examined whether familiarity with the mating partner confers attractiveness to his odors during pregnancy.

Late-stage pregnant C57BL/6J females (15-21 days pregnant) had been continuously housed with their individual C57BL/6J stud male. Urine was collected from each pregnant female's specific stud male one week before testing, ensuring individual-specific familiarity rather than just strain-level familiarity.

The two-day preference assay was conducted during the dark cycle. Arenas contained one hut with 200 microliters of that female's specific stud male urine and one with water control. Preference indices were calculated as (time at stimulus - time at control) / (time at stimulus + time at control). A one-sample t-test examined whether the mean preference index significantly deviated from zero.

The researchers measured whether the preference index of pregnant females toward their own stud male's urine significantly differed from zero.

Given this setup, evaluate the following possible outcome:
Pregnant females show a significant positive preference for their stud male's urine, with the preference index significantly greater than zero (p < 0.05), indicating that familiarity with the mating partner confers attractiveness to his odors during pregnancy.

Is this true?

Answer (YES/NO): NO